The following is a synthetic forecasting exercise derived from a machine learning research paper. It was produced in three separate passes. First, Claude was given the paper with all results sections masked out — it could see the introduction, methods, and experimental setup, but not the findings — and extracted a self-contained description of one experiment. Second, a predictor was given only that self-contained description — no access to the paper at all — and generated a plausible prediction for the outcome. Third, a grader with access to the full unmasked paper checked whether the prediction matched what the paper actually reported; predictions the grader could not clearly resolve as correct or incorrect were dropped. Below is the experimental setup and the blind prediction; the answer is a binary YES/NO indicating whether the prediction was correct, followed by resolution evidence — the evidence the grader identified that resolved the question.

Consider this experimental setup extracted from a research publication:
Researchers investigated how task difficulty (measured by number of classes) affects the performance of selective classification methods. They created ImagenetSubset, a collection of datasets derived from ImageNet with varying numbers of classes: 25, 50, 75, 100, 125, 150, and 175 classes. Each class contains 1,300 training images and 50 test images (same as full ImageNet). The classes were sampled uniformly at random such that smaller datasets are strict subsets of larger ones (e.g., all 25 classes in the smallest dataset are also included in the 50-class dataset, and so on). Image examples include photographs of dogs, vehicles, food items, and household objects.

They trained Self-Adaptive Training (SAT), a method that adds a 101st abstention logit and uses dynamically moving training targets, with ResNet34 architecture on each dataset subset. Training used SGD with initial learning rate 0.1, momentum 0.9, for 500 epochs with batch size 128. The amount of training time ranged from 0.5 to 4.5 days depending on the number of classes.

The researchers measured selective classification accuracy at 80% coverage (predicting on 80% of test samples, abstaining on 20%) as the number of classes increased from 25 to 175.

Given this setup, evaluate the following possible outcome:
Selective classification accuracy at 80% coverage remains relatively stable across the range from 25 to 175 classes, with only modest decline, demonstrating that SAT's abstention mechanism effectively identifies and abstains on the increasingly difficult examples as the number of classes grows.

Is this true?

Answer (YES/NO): NO